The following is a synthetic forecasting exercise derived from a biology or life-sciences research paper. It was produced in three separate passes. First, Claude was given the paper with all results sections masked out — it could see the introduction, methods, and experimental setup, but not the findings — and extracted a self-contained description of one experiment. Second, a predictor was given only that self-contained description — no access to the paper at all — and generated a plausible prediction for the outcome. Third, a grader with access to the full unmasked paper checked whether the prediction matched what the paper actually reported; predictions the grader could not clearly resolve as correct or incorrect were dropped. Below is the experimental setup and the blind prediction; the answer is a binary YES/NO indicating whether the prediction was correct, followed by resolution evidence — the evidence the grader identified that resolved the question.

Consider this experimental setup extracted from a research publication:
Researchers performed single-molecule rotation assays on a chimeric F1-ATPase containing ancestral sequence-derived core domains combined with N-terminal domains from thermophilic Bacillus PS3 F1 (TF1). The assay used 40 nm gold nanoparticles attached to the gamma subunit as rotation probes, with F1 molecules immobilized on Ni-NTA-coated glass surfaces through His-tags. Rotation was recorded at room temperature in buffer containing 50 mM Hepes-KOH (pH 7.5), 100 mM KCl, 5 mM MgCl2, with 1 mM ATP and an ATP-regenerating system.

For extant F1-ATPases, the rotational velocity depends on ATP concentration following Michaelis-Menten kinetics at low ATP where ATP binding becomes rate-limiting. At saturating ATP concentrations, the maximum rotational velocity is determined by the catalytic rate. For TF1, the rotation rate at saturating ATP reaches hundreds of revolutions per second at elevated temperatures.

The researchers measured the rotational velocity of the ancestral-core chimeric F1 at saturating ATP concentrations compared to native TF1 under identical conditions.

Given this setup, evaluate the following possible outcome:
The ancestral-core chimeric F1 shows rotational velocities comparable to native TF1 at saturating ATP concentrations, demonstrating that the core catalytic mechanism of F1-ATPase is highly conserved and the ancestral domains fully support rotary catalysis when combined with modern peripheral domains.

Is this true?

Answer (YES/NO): NO